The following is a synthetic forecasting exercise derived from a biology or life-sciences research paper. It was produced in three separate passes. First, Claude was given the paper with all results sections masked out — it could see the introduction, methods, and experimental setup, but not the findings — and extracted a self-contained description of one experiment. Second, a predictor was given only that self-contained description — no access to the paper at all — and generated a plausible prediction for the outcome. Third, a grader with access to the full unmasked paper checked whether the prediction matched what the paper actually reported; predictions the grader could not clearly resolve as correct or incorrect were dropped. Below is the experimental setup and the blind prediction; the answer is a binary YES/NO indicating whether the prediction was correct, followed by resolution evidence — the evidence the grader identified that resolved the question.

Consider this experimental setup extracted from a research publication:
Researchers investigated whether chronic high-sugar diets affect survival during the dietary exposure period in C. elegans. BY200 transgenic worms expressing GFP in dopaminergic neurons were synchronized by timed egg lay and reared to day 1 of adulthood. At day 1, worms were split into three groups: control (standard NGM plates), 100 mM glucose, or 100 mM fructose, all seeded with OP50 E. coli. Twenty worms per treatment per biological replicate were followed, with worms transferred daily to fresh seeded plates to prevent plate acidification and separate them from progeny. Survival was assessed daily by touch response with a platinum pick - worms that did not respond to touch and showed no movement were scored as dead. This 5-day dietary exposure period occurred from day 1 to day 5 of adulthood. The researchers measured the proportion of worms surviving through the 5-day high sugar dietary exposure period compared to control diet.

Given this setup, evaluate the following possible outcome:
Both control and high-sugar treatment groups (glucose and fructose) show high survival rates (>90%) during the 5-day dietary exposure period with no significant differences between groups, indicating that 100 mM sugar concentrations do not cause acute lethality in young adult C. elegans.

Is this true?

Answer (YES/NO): YES